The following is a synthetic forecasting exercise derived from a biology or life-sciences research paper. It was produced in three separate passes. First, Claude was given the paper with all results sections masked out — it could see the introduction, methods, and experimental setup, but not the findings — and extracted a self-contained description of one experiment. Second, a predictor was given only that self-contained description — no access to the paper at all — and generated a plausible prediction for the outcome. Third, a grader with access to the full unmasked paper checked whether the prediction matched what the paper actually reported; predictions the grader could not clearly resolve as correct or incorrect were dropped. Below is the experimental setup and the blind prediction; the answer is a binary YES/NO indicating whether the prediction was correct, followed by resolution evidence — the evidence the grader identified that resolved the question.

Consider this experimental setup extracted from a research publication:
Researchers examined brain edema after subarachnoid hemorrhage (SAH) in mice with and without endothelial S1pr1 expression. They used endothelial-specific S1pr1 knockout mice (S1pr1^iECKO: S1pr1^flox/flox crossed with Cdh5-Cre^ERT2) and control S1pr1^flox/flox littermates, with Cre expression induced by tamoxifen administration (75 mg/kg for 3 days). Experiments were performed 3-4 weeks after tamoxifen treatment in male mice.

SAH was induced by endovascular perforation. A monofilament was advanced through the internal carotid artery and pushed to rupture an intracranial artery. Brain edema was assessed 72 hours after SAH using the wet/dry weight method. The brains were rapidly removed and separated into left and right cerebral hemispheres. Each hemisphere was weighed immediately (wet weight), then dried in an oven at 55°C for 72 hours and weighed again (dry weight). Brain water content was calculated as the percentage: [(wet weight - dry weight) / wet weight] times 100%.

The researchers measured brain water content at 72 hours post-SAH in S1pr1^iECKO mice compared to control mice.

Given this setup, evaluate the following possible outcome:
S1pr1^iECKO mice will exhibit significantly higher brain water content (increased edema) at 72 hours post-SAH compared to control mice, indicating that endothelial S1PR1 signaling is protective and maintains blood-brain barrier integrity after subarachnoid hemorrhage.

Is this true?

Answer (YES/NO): YES